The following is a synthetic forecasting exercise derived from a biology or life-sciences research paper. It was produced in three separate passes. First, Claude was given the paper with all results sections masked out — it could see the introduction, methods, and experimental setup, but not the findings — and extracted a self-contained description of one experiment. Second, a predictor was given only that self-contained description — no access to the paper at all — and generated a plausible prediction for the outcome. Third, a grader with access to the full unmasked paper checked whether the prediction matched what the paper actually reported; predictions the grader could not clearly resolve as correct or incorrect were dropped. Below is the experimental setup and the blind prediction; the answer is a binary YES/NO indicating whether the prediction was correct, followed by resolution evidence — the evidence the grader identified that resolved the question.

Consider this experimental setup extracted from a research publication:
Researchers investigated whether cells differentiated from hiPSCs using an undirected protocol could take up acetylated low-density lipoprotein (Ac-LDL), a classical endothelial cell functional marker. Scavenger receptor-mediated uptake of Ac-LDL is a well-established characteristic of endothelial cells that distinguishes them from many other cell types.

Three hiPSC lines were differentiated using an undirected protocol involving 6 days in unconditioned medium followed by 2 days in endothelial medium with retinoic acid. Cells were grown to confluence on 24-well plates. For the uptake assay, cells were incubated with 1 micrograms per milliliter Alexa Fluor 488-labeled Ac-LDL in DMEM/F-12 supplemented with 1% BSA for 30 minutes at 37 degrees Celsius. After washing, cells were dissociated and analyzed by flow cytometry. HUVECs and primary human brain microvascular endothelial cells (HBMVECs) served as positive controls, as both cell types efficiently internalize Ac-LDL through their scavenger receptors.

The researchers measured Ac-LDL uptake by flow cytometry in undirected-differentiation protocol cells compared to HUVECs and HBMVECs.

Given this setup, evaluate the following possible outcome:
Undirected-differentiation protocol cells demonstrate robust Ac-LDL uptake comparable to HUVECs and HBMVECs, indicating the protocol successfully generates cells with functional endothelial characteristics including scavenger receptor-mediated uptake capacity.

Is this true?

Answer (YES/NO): NO